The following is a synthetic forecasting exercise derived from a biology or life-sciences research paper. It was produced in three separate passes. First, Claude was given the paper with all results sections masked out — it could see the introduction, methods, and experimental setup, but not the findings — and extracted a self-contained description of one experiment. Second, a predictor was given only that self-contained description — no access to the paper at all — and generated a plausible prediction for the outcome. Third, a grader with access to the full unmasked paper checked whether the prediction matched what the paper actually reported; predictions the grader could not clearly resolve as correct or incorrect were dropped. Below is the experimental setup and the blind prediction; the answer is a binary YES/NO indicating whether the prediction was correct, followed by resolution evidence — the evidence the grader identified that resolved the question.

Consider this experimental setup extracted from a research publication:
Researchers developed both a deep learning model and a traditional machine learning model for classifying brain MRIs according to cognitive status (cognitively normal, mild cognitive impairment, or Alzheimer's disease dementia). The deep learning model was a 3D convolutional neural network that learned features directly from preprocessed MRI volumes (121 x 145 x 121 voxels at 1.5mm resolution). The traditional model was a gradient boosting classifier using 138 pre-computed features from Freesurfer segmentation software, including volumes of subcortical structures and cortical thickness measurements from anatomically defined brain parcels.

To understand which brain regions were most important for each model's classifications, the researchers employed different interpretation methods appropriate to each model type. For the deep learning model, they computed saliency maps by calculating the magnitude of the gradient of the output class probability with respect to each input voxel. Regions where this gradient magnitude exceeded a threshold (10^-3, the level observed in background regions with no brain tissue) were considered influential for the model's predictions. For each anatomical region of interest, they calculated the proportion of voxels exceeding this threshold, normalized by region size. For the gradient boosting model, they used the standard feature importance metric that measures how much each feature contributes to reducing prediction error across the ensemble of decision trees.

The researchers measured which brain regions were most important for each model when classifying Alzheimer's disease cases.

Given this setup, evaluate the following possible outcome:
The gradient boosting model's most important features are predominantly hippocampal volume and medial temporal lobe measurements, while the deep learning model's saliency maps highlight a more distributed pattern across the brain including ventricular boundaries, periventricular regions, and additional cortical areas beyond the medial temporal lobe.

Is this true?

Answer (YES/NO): YES